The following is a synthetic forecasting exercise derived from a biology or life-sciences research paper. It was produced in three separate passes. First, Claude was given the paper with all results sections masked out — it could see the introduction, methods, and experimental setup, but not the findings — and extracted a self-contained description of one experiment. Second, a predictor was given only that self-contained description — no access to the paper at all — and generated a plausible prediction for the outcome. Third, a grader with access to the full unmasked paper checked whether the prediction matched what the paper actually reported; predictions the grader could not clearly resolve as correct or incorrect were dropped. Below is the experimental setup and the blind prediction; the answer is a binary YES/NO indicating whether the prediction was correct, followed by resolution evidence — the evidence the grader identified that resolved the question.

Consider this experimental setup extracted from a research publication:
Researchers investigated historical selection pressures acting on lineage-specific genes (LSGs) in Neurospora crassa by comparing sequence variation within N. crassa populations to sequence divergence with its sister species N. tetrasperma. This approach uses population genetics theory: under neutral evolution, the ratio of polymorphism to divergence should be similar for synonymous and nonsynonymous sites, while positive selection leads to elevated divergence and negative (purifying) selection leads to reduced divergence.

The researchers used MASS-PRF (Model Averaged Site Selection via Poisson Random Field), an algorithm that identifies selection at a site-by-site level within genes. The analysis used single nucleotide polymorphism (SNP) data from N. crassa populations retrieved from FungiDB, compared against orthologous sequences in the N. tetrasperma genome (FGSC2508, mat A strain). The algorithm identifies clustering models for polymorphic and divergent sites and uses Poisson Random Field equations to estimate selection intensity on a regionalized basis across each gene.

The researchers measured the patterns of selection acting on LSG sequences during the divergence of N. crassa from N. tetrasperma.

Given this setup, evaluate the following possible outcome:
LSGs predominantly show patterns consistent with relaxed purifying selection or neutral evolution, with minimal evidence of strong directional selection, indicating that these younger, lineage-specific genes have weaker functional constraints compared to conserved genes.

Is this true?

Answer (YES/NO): YES